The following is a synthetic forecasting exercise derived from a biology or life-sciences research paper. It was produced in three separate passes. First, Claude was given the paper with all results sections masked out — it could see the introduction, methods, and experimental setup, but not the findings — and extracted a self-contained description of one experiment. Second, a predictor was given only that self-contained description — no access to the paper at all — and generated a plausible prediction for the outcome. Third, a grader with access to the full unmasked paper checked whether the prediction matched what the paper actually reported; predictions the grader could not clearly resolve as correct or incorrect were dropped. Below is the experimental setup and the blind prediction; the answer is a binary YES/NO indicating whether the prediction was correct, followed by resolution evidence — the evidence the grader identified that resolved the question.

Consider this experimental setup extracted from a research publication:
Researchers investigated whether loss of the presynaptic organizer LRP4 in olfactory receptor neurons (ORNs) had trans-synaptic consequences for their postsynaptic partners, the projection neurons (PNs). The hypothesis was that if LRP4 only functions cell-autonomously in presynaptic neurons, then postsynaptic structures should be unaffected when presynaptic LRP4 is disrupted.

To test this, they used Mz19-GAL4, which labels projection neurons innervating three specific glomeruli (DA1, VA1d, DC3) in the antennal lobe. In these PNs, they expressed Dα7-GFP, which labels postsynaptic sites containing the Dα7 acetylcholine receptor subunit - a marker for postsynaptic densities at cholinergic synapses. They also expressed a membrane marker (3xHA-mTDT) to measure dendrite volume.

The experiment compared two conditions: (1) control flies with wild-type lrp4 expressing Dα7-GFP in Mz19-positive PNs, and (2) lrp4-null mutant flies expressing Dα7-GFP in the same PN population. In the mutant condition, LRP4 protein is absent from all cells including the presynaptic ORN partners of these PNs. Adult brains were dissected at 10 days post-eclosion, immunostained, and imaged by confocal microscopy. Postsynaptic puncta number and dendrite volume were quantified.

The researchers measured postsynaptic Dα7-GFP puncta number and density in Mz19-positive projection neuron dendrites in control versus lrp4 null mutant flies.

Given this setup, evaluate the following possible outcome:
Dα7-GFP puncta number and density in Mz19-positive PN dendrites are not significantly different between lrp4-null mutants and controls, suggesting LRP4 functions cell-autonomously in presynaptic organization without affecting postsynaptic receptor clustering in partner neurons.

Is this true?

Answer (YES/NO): NO